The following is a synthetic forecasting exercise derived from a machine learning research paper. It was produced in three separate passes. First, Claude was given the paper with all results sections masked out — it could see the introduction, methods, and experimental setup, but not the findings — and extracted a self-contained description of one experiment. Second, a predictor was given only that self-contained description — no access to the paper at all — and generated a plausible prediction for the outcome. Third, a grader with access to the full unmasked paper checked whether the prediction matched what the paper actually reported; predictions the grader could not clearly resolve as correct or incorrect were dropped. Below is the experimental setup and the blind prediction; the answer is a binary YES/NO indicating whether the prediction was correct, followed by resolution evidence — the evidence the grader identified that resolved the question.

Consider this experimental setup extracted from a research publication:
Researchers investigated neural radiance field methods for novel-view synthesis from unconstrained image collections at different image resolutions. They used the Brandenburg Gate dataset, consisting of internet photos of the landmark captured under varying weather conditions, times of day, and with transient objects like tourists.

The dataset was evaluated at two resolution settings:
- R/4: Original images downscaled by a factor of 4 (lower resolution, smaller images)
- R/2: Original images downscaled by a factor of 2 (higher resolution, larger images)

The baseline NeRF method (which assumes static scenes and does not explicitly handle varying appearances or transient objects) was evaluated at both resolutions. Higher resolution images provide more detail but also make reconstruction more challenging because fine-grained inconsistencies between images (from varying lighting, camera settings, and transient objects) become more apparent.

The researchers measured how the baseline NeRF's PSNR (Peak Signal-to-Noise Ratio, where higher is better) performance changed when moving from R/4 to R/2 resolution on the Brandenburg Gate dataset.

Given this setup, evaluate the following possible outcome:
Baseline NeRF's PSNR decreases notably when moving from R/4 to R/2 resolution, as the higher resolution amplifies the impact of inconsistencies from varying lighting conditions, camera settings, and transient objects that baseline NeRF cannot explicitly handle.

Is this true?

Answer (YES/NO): YES